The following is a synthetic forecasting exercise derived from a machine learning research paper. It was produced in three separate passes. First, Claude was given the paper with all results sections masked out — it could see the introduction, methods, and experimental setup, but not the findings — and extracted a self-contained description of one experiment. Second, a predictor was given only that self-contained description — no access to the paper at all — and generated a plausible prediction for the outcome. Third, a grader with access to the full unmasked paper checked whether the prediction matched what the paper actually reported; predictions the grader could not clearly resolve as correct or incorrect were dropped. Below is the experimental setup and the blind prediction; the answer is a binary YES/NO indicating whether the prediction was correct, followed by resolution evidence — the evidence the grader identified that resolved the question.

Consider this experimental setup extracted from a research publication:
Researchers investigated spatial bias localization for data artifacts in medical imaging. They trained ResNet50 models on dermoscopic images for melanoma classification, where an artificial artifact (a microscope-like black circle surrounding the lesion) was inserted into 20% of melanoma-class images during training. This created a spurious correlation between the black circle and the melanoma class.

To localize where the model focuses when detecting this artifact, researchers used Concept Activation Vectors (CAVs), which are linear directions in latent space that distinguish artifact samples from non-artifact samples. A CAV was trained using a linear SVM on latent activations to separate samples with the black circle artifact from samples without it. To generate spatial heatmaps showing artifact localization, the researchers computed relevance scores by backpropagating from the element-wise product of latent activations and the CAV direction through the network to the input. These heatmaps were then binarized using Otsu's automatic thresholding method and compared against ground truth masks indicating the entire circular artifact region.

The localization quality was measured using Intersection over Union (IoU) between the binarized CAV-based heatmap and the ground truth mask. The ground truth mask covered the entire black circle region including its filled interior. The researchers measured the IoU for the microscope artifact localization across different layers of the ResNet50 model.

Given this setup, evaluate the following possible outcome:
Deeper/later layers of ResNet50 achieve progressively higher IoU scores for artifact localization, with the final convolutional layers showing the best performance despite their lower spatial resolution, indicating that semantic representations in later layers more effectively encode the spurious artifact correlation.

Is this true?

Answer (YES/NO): NO